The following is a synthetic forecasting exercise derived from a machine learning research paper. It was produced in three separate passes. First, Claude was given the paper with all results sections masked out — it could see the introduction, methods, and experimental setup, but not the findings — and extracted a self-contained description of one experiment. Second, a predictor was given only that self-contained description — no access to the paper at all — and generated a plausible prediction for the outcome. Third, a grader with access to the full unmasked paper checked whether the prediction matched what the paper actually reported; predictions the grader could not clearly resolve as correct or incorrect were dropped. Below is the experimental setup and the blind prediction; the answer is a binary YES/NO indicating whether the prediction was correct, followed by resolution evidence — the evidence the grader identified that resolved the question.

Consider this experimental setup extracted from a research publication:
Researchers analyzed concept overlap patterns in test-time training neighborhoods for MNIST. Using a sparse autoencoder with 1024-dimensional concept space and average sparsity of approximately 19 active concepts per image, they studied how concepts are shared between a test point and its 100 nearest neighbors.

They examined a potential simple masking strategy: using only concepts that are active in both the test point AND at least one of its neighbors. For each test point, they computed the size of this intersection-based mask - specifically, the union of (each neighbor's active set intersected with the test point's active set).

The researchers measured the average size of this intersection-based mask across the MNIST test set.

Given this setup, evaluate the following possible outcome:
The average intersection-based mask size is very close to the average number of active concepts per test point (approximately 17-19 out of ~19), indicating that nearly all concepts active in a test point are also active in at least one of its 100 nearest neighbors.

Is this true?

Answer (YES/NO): NO